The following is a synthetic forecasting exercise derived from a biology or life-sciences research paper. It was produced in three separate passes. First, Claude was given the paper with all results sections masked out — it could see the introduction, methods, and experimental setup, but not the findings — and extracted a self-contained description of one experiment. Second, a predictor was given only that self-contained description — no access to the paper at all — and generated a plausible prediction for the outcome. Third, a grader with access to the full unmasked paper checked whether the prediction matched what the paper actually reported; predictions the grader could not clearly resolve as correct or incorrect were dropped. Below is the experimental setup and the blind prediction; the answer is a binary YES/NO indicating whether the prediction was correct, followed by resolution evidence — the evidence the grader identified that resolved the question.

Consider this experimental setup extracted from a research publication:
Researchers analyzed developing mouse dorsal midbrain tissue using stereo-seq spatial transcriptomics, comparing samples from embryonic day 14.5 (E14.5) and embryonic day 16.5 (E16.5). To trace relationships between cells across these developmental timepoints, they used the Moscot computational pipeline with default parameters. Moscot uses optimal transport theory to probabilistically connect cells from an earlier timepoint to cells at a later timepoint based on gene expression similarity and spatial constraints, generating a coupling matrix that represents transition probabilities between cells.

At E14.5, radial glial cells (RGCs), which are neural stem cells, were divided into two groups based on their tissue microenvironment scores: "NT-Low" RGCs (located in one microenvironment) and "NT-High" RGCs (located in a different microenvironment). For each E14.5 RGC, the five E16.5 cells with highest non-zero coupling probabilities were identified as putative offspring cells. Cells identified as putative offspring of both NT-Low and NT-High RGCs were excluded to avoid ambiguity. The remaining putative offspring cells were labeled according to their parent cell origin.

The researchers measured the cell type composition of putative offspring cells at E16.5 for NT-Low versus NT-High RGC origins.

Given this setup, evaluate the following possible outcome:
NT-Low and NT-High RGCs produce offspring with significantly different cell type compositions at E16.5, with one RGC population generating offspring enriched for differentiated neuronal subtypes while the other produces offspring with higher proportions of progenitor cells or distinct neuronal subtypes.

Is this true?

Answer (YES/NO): YES